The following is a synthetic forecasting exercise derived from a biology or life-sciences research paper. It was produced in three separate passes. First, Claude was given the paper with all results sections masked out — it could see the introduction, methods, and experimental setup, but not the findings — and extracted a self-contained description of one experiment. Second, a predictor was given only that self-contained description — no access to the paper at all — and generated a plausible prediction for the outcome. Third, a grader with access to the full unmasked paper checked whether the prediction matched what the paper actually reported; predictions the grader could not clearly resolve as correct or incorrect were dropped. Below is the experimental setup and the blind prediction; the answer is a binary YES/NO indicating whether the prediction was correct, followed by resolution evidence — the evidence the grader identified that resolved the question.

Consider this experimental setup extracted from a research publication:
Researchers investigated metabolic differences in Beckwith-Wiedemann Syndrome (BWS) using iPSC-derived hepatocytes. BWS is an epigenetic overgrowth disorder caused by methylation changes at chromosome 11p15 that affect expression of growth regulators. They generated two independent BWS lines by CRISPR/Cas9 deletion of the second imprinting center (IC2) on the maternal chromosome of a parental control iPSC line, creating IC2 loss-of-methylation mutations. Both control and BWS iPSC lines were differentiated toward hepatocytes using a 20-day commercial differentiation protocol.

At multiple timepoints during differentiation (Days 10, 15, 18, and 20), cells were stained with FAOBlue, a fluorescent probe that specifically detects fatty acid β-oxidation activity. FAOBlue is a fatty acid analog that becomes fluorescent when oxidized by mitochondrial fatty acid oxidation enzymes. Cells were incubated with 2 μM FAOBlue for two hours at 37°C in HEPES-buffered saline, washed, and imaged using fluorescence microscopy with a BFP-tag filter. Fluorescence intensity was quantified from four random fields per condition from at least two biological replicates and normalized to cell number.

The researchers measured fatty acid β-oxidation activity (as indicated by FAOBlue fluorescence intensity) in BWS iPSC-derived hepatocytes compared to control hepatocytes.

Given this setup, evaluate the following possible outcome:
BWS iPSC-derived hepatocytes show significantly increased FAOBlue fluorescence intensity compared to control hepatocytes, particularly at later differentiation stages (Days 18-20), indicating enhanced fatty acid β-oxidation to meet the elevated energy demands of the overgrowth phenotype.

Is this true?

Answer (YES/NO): YES